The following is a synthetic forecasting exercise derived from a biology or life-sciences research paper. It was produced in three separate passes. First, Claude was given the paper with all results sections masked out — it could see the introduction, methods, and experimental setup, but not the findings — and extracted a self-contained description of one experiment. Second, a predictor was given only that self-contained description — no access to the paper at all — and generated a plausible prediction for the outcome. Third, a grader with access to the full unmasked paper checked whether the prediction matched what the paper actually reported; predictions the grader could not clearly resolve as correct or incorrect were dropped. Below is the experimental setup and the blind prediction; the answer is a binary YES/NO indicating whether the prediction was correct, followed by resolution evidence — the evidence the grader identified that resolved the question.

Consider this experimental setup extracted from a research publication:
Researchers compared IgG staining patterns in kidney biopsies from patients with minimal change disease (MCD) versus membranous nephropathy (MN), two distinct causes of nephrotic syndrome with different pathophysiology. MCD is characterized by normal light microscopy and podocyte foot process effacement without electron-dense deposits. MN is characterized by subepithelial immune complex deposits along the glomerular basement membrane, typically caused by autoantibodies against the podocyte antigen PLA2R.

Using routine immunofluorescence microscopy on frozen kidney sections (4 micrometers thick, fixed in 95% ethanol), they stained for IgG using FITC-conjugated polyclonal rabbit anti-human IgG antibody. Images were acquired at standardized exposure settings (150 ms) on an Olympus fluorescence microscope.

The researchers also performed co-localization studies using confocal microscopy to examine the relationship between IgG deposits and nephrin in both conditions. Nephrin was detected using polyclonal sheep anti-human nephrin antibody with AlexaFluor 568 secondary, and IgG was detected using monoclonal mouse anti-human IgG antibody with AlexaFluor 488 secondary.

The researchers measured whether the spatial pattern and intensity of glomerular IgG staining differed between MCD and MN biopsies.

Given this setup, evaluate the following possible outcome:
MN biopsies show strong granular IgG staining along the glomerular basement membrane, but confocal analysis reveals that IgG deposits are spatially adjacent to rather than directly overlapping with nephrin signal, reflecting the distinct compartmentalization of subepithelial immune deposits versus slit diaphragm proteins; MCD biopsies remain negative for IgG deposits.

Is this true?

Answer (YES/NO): NO